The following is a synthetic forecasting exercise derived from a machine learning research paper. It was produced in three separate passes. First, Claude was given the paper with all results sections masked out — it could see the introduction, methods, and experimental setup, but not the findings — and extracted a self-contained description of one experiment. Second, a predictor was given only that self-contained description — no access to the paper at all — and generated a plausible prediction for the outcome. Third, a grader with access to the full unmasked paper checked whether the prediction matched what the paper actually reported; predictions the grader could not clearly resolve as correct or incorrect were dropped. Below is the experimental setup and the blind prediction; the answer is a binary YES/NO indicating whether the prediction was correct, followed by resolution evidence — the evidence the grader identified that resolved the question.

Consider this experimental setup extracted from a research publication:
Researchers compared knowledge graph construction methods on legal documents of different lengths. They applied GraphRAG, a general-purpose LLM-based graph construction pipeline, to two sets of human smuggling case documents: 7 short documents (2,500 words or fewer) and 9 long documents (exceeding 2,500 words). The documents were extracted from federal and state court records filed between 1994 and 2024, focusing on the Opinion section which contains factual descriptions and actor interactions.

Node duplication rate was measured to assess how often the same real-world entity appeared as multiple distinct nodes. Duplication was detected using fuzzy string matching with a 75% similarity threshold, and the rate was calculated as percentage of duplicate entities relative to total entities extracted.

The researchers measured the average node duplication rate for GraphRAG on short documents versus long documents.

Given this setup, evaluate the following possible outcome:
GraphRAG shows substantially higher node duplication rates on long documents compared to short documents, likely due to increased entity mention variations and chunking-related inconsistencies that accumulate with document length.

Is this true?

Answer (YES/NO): YES